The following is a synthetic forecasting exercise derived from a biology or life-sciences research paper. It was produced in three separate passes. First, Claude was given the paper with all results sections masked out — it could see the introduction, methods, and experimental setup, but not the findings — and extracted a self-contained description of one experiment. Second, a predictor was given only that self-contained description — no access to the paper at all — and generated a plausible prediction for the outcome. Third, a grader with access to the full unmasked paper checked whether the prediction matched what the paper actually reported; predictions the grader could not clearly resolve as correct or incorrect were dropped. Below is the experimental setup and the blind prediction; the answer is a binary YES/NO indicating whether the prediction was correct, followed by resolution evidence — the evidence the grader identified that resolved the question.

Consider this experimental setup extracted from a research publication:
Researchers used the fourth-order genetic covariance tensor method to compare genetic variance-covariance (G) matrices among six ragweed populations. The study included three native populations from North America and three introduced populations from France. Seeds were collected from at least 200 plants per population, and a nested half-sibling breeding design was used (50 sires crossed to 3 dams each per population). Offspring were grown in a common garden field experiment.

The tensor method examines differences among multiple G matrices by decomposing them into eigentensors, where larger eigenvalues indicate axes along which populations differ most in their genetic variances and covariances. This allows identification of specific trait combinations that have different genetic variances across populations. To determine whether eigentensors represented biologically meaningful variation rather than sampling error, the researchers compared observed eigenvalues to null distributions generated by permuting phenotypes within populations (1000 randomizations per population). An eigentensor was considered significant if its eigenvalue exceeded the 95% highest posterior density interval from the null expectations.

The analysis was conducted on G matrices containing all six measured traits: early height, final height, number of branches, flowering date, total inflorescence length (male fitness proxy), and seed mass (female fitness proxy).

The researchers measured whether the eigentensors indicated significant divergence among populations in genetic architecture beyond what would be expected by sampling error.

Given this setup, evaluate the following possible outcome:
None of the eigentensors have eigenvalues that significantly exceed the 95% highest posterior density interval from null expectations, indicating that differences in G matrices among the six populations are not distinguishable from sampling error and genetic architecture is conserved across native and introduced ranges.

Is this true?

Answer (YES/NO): NO